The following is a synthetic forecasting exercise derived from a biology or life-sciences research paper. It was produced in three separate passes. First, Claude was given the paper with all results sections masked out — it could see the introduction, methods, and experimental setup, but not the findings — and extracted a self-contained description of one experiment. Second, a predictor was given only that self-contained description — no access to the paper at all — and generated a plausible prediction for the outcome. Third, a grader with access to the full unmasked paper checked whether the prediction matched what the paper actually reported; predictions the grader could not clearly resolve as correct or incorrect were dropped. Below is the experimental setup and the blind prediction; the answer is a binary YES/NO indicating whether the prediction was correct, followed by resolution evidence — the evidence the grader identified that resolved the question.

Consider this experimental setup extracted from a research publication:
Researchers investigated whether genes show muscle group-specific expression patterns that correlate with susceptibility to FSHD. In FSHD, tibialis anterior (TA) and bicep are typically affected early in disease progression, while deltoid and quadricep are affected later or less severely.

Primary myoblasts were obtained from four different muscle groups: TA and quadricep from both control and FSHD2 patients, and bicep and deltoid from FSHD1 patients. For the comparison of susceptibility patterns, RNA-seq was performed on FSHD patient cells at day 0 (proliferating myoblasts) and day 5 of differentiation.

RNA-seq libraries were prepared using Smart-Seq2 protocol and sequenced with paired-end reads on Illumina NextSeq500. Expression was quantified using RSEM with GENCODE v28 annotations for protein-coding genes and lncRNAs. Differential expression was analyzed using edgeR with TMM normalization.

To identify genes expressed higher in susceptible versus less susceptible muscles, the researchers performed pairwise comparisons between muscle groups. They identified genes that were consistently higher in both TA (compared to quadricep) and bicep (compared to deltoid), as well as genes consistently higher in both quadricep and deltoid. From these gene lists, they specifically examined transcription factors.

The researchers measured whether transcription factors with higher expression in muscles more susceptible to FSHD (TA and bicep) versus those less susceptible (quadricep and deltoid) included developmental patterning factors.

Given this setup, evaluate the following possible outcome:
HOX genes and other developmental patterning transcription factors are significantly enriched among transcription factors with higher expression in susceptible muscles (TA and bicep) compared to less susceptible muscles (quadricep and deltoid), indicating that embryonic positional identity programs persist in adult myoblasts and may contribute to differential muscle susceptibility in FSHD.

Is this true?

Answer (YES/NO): NO